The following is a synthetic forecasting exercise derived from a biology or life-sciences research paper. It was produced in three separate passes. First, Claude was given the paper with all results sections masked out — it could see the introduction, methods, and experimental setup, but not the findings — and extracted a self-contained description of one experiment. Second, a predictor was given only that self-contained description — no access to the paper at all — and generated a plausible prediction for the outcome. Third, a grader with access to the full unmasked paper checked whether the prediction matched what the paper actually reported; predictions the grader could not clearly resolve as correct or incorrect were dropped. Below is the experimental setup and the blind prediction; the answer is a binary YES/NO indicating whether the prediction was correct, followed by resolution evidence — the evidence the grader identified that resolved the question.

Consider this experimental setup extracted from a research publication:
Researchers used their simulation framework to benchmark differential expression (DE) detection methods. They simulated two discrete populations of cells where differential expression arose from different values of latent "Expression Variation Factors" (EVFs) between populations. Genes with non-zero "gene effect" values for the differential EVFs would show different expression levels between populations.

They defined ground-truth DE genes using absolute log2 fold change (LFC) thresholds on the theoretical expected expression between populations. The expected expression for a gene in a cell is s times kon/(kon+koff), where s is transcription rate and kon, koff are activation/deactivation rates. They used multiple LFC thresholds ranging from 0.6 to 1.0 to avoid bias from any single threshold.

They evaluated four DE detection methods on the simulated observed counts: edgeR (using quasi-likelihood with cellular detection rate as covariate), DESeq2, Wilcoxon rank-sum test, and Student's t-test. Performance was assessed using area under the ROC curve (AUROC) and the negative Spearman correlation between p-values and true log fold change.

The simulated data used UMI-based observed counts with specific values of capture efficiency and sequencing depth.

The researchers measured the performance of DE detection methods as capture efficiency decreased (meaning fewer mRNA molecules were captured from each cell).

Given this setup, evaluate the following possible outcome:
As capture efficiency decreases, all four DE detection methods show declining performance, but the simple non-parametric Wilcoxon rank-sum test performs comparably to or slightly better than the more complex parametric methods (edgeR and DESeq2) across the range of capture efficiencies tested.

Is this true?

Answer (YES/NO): NO